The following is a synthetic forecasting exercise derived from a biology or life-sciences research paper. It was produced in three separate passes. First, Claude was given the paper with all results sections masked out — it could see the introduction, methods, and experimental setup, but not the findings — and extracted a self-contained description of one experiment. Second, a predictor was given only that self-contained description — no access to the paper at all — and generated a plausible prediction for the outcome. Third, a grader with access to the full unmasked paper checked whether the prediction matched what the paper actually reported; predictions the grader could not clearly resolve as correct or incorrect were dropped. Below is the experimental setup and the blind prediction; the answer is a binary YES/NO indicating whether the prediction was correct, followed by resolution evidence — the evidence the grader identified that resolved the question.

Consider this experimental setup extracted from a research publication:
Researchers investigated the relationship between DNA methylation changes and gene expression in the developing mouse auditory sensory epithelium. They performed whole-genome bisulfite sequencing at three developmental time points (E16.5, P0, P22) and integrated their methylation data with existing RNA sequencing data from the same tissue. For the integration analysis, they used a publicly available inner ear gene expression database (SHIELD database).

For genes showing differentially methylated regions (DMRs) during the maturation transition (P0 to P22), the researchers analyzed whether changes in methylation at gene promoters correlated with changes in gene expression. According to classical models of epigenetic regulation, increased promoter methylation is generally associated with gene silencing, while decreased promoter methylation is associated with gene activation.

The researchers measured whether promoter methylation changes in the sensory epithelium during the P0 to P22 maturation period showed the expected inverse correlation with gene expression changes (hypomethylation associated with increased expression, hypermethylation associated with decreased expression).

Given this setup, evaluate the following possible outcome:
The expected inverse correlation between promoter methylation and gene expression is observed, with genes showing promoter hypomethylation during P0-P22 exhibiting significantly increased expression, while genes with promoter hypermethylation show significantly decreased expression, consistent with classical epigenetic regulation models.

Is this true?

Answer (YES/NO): NO